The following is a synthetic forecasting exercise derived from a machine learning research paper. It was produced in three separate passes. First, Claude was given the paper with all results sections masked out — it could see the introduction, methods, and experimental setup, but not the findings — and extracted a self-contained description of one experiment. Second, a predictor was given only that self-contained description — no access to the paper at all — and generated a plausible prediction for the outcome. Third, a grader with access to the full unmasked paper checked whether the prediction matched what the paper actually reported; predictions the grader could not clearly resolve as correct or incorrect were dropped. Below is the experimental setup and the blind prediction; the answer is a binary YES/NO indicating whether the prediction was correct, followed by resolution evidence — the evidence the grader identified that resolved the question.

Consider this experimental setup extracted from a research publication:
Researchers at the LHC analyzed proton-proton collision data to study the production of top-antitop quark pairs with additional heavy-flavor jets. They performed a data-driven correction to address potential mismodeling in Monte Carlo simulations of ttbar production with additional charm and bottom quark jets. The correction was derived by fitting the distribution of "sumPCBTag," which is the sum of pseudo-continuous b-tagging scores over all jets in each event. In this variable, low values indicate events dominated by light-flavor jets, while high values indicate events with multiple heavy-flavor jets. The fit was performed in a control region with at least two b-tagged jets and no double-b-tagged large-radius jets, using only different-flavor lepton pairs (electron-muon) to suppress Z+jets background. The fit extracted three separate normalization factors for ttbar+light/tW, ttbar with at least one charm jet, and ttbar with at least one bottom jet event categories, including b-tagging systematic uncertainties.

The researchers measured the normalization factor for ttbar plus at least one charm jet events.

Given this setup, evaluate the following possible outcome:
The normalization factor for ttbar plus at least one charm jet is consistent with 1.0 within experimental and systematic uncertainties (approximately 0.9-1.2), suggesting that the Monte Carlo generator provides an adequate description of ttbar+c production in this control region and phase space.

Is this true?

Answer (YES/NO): NO